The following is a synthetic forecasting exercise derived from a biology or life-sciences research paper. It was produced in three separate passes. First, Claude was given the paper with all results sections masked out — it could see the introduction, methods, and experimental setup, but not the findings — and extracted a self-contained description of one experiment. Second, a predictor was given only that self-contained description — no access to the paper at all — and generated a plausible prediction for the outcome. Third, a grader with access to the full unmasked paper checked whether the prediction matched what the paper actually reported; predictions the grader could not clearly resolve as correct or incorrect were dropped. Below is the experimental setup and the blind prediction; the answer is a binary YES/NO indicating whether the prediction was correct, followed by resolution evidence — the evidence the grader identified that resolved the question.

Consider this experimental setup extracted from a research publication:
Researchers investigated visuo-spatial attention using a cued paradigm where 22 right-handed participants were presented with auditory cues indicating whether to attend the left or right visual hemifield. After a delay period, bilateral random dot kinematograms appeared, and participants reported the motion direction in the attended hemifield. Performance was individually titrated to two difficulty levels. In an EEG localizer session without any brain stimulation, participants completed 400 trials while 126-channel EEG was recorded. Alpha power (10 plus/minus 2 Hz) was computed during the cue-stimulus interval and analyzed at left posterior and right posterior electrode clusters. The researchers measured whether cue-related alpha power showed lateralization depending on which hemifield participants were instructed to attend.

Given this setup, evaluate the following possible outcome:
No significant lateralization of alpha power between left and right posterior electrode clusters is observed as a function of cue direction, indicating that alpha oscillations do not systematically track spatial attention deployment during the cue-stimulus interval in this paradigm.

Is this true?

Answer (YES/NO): NO